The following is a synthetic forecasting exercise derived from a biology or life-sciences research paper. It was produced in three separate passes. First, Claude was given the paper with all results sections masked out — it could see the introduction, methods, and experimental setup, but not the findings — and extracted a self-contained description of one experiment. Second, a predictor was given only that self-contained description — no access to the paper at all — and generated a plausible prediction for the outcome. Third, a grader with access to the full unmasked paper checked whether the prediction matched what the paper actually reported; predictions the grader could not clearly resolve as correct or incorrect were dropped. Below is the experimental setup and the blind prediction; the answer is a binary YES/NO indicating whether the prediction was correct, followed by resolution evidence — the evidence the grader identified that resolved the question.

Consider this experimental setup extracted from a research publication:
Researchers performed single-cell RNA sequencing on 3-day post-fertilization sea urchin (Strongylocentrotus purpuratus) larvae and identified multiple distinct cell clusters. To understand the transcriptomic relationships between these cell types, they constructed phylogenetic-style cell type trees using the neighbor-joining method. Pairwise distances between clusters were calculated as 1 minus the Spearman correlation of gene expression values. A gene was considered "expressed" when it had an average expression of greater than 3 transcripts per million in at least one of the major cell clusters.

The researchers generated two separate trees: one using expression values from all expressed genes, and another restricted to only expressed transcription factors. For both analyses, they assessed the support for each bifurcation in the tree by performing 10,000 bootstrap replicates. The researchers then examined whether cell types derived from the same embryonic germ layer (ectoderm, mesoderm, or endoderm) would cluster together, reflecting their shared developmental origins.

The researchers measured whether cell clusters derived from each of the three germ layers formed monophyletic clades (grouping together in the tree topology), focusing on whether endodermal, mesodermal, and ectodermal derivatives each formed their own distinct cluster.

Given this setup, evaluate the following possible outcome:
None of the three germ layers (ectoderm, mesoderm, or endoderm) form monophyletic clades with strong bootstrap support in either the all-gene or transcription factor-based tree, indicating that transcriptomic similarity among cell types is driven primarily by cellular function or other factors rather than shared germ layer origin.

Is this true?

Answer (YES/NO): NO